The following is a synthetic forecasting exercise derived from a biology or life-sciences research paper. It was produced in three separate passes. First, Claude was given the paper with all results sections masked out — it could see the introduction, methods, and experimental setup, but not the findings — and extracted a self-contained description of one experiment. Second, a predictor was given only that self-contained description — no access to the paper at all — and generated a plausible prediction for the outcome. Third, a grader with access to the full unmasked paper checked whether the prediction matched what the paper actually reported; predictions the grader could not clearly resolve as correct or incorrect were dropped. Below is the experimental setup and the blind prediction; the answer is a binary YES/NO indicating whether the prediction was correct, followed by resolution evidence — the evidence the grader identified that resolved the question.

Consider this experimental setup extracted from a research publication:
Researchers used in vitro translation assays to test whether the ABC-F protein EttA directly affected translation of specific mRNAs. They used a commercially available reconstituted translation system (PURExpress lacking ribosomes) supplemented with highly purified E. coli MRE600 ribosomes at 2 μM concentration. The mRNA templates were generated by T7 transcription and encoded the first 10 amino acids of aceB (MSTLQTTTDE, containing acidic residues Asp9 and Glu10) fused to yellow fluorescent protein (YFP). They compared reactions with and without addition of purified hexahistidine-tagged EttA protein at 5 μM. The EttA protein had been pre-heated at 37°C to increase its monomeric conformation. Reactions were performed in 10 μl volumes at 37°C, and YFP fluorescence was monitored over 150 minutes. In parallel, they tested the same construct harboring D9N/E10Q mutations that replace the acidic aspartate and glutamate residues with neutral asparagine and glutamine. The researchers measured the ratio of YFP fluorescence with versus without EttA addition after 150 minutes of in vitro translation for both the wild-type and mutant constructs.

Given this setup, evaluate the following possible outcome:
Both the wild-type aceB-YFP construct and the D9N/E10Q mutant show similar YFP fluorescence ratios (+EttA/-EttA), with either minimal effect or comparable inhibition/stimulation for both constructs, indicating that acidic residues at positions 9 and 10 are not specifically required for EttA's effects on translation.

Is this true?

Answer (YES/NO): NO